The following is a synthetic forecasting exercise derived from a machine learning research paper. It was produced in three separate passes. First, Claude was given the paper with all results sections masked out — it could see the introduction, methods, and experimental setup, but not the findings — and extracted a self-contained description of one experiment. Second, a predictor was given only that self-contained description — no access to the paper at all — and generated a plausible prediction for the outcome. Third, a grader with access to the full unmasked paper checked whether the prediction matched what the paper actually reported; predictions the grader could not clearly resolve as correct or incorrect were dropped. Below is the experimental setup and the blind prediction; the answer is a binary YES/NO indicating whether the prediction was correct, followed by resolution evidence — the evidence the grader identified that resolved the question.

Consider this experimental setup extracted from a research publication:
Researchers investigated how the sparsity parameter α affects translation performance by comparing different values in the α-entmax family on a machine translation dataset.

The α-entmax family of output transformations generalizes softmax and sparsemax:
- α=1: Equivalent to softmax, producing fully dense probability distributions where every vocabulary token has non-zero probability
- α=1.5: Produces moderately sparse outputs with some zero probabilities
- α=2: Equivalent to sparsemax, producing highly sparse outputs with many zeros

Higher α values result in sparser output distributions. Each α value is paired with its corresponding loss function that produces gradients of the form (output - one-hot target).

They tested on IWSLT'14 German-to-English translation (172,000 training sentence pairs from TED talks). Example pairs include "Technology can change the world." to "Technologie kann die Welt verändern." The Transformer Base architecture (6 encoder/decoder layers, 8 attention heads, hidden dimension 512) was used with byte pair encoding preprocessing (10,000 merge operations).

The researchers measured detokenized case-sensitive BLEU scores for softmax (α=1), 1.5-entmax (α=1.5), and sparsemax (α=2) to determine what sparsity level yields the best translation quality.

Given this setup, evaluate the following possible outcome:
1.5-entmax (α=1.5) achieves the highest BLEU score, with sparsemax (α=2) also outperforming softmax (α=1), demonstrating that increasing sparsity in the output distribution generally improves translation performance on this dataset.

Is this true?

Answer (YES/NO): NO